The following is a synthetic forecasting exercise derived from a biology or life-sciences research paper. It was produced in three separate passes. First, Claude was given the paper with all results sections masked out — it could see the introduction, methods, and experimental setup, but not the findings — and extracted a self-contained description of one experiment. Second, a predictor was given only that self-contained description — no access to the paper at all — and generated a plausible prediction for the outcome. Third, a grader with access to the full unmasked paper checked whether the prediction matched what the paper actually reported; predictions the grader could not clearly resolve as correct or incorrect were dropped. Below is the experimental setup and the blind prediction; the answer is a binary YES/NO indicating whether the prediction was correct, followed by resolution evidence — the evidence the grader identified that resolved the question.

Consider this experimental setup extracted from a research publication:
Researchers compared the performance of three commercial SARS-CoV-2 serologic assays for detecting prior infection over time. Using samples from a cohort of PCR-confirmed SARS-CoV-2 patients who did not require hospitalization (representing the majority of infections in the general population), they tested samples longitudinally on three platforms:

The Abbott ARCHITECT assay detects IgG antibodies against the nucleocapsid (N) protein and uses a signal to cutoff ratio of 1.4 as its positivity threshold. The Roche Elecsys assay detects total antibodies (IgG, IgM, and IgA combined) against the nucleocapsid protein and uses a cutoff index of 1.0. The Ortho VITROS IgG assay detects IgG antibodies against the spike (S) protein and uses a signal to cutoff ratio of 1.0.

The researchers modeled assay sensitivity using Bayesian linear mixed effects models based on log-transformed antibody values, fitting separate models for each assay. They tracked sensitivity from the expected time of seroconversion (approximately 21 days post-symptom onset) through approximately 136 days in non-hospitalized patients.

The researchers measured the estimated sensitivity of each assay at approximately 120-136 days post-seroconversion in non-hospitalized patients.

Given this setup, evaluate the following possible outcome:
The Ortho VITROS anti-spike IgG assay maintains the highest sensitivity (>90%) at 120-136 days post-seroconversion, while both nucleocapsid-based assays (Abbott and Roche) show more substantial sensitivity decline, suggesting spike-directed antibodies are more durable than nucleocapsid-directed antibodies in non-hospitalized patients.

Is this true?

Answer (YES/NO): NO